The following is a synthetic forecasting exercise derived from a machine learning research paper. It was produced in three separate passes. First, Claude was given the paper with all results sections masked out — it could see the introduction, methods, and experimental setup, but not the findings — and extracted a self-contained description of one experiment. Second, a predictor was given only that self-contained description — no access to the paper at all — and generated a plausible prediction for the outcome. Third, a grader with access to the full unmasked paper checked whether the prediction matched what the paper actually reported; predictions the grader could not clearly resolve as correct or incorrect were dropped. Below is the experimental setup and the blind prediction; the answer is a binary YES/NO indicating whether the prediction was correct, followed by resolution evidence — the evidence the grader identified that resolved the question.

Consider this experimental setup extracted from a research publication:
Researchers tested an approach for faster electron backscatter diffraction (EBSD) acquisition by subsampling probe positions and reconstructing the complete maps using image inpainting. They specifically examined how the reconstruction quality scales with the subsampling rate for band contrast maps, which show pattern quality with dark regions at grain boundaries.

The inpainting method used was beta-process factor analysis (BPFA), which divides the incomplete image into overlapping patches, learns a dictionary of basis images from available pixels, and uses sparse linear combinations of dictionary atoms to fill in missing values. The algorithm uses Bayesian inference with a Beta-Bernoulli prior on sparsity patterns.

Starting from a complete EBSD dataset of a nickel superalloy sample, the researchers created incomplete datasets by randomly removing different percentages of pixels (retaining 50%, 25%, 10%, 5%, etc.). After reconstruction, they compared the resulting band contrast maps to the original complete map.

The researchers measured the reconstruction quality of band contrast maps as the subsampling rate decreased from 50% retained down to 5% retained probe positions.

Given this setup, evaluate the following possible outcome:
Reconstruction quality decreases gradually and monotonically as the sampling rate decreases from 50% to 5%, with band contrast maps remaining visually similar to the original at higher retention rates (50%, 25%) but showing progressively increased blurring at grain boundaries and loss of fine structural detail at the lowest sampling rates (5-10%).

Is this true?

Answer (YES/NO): NO